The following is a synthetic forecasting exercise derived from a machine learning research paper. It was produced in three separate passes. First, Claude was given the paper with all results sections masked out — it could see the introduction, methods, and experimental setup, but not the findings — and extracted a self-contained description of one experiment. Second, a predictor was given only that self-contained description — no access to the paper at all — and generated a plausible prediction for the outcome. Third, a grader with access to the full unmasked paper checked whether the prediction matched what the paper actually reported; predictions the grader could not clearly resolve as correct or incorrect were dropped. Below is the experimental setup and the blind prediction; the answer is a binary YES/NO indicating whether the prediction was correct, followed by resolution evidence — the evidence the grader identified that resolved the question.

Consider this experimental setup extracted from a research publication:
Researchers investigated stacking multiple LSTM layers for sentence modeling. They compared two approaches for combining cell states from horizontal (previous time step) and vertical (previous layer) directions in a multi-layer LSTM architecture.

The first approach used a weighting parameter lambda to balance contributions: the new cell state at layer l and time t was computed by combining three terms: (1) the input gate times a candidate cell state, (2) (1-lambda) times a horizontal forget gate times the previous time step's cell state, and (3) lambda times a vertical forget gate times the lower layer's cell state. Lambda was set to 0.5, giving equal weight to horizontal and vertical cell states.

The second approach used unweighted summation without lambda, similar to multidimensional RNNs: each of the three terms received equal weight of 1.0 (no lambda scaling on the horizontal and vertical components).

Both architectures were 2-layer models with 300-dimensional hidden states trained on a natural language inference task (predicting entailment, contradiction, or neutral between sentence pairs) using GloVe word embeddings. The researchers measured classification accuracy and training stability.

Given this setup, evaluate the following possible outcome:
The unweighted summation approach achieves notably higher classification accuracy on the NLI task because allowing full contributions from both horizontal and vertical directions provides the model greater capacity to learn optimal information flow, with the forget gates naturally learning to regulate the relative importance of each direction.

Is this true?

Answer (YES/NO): NO